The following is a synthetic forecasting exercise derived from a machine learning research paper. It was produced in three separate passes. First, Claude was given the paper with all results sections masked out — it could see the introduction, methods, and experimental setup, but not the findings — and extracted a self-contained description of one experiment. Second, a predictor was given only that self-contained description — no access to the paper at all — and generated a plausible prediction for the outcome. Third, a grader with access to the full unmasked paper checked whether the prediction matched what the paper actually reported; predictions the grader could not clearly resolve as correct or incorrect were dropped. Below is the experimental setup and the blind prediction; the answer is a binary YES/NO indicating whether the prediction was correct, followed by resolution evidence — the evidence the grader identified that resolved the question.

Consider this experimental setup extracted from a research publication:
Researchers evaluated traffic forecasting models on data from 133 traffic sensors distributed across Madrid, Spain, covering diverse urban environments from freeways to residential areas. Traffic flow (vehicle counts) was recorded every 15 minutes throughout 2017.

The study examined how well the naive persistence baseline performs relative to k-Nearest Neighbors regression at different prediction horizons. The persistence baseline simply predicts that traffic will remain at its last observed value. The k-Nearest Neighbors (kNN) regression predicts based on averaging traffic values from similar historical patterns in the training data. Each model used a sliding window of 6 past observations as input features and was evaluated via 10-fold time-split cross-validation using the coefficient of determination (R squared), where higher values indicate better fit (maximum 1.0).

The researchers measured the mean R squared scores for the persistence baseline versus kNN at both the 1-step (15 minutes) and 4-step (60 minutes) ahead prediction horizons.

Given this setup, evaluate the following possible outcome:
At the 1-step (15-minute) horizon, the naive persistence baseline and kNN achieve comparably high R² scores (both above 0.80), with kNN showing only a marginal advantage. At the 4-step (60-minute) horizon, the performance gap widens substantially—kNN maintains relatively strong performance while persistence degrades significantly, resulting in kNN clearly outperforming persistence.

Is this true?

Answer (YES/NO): NO